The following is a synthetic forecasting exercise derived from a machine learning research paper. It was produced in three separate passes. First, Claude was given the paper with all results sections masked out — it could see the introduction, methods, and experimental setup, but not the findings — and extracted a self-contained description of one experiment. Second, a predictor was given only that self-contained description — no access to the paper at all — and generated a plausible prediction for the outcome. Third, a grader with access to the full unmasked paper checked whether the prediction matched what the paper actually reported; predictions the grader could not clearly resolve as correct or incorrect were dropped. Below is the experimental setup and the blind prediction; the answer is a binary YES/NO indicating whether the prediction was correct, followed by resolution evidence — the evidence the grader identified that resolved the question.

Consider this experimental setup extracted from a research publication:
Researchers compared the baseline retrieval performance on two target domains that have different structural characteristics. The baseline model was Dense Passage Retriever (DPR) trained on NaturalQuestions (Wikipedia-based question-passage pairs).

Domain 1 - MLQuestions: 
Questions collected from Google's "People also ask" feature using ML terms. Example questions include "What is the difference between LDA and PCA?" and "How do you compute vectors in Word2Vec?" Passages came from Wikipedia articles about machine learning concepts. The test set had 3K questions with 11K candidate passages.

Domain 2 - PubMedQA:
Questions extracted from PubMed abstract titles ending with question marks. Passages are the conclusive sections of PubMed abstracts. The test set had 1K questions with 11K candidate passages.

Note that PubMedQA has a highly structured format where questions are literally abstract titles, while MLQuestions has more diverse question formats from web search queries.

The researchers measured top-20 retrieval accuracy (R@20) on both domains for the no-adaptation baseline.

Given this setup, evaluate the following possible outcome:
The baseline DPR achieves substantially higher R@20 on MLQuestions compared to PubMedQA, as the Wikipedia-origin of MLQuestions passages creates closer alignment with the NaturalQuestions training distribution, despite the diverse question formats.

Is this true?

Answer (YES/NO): NO